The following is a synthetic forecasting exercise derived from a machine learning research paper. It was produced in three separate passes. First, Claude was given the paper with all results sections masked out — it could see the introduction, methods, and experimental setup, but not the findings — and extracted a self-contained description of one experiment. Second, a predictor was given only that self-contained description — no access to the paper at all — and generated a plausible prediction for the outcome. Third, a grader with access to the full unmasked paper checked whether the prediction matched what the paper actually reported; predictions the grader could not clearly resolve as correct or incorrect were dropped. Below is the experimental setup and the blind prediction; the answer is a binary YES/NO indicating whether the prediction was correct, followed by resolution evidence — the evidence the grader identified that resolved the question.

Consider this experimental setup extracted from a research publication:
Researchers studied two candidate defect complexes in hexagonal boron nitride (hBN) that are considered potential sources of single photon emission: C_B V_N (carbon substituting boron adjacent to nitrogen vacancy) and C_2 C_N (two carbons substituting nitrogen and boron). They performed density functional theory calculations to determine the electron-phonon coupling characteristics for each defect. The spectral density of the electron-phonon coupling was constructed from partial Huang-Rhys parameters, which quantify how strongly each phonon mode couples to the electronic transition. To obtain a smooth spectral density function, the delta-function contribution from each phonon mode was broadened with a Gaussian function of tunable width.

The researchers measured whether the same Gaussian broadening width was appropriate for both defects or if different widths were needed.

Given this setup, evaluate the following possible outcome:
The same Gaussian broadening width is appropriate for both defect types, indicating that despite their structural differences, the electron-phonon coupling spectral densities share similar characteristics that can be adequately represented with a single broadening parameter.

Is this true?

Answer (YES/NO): NO